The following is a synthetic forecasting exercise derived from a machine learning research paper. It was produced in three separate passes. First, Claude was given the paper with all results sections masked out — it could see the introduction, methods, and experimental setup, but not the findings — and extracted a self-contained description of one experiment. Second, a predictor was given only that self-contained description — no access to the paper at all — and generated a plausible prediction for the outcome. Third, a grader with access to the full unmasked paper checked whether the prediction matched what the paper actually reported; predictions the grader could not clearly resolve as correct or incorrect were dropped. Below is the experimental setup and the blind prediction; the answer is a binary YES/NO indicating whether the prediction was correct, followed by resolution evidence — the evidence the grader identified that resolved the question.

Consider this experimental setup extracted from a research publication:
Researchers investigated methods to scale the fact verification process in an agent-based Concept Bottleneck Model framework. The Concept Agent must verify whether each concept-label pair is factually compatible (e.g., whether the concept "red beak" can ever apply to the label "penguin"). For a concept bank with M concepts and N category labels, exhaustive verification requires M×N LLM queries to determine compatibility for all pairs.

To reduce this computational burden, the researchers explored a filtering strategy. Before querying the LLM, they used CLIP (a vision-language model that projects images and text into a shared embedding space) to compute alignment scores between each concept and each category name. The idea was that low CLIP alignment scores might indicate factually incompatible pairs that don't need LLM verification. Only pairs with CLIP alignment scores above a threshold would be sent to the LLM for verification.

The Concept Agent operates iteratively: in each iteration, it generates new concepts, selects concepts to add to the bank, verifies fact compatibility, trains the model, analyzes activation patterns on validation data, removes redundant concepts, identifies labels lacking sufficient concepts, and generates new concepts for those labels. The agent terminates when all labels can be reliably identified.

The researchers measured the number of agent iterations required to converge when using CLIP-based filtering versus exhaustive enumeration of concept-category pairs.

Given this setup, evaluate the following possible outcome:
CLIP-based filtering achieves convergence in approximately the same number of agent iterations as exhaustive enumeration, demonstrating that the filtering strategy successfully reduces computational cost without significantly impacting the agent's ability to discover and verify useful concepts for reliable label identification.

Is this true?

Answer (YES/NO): NO